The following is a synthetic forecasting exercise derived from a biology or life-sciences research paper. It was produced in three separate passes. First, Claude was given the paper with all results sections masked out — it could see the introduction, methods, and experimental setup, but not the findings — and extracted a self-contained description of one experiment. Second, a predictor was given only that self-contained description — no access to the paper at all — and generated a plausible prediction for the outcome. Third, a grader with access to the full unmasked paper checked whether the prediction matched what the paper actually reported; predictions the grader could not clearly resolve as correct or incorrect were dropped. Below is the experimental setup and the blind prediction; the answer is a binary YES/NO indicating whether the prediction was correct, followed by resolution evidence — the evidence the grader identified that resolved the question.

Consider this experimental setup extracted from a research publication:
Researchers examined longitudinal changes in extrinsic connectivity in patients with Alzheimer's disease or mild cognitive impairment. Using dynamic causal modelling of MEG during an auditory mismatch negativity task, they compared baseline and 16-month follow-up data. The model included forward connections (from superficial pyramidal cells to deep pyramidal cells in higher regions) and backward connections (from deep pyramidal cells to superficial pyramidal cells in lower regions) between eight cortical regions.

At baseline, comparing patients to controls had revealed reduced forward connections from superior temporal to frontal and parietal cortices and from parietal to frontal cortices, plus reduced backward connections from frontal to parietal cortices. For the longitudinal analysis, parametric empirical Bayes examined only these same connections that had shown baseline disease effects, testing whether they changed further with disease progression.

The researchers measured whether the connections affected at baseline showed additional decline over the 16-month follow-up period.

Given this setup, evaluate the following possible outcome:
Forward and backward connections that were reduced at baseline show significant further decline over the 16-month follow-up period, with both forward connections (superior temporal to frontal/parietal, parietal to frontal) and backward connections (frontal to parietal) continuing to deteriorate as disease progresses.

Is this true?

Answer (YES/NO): NO